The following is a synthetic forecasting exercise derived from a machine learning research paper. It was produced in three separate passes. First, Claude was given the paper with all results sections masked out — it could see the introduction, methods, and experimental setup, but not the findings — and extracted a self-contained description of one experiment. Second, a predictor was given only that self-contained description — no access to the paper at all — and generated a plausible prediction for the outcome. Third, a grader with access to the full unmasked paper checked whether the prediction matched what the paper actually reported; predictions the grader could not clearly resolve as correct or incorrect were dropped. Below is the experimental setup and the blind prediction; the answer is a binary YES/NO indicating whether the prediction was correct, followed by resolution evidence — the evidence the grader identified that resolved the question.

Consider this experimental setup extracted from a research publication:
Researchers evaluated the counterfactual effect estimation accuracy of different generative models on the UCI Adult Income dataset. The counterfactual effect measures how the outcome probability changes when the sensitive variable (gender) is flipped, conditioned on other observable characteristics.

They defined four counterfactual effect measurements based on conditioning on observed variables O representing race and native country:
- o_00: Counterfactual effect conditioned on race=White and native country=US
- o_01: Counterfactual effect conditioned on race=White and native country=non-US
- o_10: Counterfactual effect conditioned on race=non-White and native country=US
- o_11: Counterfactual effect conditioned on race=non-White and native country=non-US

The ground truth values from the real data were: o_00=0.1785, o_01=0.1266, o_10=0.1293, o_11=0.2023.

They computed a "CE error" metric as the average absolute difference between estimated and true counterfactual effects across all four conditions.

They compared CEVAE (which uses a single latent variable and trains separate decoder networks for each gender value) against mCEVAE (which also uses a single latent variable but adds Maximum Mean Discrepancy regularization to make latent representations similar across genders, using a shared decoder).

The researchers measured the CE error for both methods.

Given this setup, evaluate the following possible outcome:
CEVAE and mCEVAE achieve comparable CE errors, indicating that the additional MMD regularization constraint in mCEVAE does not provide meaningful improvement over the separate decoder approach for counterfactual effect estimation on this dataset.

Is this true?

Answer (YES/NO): NO